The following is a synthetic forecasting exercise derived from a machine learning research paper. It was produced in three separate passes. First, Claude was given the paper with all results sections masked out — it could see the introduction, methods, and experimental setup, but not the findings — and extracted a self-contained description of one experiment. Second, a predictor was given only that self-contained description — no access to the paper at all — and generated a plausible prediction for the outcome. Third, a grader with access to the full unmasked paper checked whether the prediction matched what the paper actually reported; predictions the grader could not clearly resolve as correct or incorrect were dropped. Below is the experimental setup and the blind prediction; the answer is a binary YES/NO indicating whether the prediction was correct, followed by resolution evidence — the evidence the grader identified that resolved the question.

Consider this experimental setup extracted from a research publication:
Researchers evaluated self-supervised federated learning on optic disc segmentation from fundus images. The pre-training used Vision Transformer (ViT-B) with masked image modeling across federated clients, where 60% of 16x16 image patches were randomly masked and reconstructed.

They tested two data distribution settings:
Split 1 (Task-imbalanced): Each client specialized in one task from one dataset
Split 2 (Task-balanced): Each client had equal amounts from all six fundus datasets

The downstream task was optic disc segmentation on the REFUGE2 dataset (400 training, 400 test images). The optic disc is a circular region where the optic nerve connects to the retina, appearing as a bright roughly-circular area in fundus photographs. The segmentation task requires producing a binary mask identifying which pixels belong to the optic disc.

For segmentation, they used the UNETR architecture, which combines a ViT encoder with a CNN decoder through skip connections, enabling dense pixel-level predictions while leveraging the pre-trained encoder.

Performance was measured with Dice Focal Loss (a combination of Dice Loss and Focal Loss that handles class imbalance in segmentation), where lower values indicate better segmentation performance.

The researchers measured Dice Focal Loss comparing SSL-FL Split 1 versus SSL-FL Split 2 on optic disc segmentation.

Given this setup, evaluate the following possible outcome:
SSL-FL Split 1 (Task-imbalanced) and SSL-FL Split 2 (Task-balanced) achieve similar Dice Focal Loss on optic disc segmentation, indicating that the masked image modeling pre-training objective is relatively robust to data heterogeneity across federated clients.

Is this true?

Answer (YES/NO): NO